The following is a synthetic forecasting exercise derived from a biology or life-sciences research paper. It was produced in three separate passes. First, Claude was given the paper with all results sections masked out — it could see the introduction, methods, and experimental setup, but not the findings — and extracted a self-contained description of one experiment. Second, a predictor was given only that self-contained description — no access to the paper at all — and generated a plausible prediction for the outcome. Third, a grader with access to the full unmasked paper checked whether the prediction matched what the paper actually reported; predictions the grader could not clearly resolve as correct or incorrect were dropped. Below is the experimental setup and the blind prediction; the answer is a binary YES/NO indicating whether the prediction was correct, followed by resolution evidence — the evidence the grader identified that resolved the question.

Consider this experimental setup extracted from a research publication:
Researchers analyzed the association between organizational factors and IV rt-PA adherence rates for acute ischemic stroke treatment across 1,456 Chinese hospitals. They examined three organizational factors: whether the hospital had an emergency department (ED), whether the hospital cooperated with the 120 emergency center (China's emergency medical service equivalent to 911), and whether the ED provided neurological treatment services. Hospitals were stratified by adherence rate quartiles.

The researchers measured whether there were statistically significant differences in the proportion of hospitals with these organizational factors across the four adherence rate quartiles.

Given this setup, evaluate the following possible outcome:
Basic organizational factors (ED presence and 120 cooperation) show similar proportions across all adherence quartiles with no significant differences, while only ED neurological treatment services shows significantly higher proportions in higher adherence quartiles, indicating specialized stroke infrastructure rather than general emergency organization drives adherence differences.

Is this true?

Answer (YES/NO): NO